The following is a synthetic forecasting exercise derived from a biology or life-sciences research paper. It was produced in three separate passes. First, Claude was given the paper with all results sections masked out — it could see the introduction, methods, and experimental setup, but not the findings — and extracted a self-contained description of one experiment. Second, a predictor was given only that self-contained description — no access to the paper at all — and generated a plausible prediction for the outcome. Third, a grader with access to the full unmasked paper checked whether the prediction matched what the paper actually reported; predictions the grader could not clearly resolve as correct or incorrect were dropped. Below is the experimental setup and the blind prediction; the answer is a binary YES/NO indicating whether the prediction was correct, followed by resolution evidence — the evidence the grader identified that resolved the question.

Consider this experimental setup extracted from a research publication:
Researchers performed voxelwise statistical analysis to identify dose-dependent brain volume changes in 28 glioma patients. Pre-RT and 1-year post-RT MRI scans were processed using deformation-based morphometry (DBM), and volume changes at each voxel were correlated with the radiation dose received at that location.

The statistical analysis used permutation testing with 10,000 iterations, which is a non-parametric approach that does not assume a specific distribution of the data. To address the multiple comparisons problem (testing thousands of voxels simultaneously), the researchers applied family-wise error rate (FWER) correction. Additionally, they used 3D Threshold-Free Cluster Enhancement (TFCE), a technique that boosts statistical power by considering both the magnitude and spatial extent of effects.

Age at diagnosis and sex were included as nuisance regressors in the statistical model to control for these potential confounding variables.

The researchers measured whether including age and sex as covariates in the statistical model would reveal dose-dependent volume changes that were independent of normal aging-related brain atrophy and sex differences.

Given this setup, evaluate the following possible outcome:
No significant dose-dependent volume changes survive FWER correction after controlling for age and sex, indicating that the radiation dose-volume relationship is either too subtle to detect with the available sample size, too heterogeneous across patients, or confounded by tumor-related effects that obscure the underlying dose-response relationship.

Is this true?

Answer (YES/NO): NO